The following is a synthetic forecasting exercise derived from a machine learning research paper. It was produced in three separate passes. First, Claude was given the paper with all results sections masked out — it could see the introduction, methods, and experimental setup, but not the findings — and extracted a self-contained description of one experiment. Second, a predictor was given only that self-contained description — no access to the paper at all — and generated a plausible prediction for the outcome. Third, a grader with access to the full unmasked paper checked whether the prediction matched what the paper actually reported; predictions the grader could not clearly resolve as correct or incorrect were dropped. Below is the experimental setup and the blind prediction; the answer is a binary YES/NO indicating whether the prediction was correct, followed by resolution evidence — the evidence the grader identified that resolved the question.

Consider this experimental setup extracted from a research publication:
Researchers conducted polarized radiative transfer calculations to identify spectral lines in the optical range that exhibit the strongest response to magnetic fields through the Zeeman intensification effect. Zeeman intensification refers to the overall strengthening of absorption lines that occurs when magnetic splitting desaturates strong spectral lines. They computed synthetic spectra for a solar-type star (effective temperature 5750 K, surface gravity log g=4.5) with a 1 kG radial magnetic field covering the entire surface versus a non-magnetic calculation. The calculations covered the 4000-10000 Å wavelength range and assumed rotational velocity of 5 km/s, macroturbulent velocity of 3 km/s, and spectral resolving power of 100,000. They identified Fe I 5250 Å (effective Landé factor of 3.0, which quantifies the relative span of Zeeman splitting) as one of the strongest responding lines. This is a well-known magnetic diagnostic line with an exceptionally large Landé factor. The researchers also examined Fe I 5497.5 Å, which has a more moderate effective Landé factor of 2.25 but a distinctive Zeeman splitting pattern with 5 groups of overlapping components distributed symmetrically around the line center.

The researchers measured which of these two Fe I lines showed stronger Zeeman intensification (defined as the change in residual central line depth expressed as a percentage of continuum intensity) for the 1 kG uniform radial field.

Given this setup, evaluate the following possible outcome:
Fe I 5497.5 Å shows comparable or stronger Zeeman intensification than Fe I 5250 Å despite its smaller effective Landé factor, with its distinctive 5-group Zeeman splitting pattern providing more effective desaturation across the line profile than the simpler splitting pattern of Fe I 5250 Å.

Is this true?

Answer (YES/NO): YES